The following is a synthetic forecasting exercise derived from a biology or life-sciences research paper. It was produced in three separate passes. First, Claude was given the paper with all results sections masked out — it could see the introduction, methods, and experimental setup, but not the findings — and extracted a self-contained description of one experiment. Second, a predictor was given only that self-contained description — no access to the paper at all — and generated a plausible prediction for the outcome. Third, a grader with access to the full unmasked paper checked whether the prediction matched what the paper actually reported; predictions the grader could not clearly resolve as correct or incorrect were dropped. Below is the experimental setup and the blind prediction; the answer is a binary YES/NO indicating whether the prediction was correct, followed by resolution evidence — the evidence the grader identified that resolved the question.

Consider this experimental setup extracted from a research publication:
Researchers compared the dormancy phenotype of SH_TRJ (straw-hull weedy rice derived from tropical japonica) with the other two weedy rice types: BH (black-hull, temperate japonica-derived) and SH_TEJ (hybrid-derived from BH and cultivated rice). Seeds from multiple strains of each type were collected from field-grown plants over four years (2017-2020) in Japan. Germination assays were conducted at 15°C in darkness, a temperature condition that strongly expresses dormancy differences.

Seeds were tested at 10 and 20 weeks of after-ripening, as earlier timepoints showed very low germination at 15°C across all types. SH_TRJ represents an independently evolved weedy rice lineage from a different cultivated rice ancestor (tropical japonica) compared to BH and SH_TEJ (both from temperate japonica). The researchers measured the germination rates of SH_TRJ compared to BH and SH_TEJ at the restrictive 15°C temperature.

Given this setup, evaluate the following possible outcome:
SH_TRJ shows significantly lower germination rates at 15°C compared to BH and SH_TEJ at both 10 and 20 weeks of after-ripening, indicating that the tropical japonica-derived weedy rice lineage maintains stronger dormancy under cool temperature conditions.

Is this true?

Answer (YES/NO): NO